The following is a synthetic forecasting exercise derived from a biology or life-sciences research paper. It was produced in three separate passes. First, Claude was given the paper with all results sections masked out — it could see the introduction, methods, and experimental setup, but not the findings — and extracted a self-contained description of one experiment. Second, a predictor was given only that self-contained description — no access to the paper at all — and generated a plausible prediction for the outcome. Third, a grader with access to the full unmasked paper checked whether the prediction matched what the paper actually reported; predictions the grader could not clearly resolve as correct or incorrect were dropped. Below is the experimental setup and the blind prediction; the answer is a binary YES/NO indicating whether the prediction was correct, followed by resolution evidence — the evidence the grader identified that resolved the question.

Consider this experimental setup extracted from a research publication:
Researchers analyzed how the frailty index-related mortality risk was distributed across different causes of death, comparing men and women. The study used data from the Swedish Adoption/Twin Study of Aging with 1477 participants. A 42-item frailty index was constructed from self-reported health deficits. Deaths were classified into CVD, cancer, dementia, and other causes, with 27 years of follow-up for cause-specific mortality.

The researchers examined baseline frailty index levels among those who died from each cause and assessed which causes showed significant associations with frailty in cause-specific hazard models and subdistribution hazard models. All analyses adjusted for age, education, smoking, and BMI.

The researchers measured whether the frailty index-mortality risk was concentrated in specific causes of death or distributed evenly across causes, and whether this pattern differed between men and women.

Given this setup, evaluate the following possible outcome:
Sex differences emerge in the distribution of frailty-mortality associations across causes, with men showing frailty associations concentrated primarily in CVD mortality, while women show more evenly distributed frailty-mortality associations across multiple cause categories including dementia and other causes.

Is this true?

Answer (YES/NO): NO